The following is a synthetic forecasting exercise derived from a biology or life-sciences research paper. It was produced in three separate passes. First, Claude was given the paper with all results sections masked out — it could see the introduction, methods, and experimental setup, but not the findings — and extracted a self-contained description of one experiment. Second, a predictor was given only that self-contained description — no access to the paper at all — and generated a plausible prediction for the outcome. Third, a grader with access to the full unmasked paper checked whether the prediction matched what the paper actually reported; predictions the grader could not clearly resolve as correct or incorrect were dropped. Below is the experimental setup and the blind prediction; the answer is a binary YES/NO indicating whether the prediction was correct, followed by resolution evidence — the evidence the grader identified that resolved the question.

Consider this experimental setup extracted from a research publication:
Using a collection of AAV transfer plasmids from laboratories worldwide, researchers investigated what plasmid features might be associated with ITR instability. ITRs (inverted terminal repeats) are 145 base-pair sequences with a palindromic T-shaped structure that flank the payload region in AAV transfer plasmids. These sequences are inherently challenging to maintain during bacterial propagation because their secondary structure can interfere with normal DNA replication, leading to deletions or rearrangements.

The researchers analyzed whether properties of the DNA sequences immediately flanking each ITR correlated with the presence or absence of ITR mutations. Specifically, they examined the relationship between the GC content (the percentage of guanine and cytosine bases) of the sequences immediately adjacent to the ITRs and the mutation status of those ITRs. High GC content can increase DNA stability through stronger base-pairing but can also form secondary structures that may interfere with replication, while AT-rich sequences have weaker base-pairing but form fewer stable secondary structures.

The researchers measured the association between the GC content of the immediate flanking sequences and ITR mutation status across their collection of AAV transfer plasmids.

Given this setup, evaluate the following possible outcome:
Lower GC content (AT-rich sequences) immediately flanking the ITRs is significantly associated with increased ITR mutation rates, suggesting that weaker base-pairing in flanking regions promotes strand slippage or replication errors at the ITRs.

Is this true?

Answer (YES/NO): NO